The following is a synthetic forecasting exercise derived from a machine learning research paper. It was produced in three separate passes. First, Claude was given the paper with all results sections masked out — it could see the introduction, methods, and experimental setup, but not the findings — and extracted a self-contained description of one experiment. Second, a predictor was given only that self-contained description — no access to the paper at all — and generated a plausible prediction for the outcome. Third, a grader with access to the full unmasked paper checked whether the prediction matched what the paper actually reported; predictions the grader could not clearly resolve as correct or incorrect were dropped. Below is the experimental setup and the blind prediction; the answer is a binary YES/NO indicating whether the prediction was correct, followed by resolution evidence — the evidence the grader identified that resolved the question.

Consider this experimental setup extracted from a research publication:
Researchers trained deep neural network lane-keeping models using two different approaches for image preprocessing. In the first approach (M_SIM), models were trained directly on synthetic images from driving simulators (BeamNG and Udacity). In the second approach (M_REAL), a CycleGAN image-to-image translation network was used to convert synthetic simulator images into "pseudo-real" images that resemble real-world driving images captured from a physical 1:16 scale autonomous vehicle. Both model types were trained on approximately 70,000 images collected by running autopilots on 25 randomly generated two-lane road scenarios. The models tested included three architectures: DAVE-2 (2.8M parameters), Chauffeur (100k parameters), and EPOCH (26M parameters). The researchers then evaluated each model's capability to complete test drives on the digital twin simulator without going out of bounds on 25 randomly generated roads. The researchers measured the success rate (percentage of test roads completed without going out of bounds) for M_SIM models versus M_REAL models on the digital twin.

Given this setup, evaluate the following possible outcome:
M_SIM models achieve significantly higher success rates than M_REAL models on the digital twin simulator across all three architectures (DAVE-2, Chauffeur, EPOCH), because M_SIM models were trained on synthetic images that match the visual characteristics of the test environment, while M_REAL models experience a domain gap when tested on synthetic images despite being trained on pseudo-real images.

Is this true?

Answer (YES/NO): NO